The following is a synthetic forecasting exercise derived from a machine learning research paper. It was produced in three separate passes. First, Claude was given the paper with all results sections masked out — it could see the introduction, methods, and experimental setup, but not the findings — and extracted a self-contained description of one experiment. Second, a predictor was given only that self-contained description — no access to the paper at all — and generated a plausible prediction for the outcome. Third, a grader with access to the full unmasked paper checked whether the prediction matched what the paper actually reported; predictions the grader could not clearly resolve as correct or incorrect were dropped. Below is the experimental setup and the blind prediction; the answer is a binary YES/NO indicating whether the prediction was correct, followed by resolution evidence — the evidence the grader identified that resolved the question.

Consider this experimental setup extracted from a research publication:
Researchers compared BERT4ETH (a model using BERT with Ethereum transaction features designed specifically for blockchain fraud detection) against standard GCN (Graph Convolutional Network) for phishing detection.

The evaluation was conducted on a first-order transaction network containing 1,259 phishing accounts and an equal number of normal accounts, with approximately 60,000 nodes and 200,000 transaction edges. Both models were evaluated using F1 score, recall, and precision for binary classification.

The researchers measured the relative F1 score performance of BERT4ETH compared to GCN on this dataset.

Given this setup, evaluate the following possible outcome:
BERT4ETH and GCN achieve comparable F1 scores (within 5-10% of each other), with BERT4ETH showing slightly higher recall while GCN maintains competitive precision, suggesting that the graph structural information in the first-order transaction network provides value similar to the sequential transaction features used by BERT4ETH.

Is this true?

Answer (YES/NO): NO